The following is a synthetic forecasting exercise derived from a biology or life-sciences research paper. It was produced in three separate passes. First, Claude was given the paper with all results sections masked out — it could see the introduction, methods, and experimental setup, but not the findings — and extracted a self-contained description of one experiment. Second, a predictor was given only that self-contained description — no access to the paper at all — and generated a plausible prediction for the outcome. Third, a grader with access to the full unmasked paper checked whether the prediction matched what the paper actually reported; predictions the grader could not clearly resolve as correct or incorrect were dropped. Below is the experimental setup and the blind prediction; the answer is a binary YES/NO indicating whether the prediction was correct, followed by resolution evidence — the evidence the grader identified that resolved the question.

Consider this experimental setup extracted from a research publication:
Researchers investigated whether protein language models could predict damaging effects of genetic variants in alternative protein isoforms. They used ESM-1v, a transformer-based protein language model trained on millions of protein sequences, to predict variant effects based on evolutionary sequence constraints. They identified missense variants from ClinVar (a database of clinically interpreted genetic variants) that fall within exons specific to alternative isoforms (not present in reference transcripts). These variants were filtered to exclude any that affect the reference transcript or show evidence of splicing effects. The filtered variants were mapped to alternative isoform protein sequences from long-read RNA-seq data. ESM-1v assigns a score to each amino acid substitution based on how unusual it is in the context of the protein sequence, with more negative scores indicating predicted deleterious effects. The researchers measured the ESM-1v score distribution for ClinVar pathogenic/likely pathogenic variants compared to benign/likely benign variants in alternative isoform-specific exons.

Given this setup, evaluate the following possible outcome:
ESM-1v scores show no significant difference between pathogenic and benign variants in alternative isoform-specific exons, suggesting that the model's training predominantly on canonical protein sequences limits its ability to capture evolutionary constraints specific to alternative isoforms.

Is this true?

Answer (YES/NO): NO